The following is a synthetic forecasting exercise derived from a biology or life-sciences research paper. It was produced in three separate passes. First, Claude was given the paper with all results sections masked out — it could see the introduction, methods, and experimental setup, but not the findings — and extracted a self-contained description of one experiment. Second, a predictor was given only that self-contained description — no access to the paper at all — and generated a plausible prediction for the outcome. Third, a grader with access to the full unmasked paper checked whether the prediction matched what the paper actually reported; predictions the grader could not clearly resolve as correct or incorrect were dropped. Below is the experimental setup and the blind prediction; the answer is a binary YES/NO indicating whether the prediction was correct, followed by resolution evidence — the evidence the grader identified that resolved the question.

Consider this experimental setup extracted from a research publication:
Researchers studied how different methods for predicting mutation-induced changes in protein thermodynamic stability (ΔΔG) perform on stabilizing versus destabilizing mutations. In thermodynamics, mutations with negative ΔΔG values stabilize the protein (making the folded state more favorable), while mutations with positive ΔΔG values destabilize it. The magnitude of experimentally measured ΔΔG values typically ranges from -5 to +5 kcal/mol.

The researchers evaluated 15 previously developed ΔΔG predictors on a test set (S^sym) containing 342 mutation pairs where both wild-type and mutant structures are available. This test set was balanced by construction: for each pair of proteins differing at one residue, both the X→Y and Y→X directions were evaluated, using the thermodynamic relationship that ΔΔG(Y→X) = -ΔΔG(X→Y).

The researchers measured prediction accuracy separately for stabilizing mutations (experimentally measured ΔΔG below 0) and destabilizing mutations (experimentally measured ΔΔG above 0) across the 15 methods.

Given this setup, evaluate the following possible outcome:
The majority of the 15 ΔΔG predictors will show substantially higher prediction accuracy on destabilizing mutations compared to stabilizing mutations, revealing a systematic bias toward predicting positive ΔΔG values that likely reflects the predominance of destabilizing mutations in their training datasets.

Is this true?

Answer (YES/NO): YES